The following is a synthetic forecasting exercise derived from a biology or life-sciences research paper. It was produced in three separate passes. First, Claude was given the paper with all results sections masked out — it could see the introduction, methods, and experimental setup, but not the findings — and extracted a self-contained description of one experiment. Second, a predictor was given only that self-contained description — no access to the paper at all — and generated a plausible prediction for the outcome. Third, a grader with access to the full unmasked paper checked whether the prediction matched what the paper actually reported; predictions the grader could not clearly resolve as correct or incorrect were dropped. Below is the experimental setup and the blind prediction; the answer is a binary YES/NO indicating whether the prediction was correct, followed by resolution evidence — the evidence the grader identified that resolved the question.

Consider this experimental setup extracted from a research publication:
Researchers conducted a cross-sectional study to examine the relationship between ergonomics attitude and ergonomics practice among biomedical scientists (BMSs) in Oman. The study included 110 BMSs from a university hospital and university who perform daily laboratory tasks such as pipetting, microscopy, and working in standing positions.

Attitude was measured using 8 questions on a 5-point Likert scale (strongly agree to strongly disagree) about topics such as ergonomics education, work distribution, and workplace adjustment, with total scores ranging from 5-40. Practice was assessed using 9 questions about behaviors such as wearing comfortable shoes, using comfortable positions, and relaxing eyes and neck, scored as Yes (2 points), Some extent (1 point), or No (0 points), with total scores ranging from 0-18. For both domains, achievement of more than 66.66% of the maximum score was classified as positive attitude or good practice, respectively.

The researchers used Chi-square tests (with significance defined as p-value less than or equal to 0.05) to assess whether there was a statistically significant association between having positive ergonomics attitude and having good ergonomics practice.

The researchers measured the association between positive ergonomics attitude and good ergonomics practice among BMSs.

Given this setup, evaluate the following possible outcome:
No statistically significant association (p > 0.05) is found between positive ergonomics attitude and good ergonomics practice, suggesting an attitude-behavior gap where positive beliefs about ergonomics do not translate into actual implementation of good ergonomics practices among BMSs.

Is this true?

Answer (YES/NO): YES